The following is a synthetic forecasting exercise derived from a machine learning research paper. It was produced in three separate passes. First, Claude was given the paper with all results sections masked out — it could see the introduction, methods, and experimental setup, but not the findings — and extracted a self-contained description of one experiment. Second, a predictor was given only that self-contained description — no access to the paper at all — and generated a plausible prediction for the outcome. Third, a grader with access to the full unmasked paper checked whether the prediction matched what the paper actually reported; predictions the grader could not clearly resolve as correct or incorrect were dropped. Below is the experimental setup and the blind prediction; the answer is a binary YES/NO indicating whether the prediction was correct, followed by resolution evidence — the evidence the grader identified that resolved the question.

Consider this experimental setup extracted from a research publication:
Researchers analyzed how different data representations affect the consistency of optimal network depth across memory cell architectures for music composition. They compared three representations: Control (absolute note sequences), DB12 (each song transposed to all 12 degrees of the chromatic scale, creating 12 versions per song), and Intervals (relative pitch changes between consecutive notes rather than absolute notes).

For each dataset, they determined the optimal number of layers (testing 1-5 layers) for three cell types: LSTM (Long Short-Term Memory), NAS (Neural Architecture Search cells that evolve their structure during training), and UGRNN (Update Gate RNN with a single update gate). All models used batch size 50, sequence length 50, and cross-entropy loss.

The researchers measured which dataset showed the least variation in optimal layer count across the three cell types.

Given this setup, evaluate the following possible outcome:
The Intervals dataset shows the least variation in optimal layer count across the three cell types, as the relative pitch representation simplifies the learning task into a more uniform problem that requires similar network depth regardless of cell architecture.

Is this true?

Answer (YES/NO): NO